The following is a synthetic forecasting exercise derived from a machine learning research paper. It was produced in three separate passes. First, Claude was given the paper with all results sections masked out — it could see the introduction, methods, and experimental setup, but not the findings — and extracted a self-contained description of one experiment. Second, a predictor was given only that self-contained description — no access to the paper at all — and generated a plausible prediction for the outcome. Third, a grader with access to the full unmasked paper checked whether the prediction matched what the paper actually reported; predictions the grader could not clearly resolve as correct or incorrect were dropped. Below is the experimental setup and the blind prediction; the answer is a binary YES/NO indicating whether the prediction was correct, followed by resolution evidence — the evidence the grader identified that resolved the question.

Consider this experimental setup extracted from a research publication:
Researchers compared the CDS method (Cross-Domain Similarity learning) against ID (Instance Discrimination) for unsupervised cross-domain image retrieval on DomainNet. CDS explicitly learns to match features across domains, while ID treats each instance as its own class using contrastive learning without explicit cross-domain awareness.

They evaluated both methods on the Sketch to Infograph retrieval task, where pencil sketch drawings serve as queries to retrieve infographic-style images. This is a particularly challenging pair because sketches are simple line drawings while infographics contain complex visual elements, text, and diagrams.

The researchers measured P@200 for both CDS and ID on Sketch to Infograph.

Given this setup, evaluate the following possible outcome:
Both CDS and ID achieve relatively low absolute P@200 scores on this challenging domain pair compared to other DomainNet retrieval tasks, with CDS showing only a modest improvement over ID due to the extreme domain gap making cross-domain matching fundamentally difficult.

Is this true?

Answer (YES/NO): NO